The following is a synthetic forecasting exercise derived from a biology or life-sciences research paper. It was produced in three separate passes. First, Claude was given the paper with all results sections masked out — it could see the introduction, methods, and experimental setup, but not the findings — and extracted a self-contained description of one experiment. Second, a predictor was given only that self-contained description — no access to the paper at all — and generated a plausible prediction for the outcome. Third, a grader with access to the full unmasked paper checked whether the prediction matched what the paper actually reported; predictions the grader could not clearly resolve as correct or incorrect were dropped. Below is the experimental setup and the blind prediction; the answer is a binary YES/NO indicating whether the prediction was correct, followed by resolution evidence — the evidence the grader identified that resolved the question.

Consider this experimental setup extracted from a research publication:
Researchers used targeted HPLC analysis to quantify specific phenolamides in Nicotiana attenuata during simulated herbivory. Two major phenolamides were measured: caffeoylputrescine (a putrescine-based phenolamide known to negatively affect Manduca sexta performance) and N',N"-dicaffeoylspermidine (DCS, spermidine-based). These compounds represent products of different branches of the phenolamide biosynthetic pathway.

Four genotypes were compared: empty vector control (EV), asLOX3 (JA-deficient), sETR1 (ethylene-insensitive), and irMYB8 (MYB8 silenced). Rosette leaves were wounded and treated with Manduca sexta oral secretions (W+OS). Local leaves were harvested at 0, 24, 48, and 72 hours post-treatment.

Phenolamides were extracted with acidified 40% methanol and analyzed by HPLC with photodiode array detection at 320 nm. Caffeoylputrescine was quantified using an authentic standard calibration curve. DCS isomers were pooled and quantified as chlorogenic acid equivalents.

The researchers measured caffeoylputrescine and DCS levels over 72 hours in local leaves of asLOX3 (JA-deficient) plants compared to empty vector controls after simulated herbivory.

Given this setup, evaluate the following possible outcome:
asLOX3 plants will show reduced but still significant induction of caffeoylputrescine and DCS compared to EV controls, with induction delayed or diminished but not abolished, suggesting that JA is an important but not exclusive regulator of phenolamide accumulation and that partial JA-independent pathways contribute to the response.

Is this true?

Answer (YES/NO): NO